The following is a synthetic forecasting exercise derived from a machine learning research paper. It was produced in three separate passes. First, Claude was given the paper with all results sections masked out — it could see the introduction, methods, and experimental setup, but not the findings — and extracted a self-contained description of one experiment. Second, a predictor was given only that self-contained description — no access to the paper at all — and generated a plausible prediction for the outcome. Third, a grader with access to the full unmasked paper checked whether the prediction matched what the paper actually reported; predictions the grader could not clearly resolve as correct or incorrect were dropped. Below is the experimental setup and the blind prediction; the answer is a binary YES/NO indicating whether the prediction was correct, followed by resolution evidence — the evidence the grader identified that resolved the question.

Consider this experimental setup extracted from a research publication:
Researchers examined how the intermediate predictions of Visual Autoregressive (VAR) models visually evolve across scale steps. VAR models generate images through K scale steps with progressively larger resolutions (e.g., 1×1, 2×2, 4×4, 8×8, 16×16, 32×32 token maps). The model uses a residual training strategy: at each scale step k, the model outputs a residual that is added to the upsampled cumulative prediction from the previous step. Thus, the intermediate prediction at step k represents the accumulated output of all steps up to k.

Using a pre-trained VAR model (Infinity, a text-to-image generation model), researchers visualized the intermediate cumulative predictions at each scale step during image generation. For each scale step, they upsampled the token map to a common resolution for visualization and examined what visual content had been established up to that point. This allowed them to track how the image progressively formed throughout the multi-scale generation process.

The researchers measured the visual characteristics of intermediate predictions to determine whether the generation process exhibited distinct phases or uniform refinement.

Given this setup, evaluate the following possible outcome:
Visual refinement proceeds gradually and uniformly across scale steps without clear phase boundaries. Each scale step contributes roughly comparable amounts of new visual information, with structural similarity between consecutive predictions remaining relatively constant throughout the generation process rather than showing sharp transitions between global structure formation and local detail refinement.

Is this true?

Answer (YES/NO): NO